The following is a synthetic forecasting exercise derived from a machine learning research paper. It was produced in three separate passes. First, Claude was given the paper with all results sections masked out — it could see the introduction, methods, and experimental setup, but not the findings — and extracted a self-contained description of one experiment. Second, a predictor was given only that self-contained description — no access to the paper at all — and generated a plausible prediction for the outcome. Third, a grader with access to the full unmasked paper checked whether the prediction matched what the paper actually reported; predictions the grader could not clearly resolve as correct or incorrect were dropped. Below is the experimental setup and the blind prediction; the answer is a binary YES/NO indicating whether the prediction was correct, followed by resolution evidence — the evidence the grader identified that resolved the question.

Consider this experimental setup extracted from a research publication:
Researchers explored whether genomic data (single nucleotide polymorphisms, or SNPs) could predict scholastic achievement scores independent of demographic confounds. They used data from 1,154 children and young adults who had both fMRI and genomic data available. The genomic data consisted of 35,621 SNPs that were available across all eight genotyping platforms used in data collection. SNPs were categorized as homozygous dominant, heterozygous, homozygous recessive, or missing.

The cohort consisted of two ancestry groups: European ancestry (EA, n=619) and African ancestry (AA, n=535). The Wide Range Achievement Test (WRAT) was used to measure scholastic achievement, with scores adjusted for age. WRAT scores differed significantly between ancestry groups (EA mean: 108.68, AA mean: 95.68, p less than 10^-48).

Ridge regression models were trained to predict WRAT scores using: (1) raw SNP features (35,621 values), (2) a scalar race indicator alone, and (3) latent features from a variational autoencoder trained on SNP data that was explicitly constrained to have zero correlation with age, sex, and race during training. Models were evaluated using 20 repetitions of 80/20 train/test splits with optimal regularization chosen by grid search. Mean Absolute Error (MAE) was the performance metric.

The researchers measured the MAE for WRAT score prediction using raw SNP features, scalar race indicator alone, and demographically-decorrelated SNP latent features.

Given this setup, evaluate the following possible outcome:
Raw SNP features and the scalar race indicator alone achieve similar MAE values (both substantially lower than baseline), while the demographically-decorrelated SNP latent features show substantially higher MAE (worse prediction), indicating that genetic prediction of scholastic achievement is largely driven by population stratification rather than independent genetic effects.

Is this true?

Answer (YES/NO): YES